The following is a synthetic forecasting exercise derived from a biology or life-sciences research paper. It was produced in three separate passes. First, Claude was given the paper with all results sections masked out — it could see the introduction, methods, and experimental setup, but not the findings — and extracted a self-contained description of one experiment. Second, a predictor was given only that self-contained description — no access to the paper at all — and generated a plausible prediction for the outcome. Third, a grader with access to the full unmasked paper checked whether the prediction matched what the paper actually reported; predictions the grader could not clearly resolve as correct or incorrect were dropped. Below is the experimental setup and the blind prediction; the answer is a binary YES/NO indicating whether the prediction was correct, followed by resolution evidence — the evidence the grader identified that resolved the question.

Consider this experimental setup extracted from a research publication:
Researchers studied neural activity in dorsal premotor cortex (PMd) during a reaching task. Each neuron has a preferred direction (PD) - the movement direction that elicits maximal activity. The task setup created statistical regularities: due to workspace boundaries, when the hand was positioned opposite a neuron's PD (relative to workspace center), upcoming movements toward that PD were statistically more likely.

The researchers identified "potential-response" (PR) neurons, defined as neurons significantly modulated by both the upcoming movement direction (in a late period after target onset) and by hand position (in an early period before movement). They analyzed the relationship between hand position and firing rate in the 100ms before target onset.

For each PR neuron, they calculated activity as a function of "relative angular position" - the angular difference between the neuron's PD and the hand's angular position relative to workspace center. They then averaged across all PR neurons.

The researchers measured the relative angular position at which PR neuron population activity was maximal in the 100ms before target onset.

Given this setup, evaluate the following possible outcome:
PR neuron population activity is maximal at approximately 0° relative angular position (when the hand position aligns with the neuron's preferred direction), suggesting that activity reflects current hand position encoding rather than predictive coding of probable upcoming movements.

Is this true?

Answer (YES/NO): NO